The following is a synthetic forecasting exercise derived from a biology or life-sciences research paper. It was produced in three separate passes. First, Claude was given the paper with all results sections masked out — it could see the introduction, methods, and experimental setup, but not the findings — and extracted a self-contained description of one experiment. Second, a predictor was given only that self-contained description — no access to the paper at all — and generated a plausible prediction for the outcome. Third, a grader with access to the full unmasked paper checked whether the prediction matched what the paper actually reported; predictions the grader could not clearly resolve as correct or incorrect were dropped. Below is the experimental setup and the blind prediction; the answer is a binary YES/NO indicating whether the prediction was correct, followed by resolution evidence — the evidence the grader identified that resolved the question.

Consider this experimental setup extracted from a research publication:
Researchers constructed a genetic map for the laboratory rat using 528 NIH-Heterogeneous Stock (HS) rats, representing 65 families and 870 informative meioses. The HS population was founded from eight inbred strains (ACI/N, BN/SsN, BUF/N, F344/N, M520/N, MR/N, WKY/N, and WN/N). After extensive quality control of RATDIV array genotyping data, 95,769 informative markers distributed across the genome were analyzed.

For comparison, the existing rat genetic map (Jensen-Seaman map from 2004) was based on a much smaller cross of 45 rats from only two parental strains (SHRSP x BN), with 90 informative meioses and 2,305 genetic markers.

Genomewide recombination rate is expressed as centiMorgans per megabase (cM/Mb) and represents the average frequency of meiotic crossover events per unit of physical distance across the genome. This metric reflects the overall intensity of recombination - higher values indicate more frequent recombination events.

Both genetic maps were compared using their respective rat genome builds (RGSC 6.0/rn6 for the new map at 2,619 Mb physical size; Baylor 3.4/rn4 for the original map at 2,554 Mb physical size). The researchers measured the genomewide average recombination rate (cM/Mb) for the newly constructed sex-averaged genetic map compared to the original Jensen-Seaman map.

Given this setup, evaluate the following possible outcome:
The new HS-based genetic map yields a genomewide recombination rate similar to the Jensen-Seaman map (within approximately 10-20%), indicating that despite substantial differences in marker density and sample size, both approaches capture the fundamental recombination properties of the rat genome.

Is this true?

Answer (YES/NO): YES